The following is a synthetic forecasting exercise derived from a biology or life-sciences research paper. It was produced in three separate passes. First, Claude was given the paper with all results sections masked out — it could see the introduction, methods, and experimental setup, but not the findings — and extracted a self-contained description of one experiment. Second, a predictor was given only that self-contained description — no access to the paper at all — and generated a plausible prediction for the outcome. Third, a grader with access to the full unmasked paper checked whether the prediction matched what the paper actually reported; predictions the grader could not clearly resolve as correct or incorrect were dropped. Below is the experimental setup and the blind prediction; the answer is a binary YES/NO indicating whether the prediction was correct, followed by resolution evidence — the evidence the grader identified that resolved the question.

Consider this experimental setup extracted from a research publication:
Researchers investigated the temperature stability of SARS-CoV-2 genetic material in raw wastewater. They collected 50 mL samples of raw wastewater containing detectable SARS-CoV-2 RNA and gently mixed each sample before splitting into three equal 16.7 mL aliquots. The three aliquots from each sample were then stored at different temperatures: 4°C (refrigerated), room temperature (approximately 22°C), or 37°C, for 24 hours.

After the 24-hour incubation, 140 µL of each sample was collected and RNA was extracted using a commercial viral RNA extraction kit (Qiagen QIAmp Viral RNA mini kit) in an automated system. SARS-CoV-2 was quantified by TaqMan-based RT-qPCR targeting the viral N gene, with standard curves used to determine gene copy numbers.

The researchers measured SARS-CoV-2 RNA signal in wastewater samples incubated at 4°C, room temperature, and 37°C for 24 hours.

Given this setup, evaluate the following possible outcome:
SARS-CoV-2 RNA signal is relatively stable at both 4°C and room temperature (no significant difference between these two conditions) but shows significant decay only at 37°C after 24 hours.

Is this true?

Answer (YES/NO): NO